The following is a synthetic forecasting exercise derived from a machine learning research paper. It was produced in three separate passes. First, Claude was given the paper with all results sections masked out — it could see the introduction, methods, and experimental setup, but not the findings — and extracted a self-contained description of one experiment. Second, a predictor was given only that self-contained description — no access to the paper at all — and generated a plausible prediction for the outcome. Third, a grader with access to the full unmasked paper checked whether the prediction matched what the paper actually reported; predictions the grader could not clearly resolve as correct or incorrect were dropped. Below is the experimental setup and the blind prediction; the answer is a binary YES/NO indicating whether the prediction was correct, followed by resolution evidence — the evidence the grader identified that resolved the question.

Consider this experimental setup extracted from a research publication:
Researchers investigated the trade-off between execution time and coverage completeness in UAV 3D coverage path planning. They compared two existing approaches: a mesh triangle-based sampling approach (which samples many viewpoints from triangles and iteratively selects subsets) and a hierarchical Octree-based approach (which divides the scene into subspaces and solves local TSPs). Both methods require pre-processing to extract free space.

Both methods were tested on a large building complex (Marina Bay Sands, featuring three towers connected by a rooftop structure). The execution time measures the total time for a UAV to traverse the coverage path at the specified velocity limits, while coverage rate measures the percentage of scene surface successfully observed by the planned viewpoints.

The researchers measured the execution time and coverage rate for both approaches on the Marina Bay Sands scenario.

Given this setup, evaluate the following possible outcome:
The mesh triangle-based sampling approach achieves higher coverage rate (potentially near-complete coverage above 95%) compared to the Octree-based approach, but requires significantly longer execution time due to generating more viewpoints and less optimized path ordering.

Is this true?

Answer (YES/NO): NO